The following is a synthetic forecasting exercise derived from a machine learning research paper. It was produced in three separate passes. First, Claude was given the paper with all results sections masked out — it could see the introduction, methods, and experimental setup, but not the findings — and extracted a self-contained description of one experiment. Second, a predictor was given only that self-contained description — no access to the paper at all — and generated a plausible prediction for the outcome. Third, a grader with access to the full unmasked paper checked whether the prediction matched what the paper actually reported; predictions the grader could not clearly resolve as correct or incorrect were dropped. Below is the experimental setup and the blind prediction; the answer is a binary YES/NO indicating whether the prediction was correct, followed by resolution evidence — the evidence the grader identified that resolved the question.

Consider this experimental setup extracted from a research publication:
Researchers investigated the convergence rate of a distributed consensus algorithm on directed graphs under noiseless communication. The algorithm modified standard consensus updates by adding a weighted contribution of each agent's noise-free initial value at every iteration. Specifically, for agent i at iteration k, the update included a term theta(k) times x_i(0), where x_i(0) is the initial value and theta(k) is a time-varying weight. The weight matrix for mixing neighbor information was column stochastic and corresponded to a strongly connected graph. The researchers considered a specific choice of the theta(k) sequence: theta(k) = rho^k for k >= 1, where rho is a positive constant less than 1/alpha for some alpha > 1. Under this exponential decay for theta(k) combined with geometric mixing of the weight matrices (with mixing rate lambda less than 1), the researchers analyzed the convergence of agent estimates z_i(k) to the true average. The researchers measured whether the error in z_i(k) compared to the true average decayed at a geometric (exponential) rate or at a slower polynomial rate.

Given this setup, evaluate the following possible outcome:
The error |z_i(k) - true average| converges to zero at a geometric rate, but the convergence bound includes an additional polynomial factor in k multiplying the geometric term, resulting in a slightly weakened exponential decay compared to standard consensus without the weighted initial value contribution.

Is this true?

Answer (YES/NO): NO